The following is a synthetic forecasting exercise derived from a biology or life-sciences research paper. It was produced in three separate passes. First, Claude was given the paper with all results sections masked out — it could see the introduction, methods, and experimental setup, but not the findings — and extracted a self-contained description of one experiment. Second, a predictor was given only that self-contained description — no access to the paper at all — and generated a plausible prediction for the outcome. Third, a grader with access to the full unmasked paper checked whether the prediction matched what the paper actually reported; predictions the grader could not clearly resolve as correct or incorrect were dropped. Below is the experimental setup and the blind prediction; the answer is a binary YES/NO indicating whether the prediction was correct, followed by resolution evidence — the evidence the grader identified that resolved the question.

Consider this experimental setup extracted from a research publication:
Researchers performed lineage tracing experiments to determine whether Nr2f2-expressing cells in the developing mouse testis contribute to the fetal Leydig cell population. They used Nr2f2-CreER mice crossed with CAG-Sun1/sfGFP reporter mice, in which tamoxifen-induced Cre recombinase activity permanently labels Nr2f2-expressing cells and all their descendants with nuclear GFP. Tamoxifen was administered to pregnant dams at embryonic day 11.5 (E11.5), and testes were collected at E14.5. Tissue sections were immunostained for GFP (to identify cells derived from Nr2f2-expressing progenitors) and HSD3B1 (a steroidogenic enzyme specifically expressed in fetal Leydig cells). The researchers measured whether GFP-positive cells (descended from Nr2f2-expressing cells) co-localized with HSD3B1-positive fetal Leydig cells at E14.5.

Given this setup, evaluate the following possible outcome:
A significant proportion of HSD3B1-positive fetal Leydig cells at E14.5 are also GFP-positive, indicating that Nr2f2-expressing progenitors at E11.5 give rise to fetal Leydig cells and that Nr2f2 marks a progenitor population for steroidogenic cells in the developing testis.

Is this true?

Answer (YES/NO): YES